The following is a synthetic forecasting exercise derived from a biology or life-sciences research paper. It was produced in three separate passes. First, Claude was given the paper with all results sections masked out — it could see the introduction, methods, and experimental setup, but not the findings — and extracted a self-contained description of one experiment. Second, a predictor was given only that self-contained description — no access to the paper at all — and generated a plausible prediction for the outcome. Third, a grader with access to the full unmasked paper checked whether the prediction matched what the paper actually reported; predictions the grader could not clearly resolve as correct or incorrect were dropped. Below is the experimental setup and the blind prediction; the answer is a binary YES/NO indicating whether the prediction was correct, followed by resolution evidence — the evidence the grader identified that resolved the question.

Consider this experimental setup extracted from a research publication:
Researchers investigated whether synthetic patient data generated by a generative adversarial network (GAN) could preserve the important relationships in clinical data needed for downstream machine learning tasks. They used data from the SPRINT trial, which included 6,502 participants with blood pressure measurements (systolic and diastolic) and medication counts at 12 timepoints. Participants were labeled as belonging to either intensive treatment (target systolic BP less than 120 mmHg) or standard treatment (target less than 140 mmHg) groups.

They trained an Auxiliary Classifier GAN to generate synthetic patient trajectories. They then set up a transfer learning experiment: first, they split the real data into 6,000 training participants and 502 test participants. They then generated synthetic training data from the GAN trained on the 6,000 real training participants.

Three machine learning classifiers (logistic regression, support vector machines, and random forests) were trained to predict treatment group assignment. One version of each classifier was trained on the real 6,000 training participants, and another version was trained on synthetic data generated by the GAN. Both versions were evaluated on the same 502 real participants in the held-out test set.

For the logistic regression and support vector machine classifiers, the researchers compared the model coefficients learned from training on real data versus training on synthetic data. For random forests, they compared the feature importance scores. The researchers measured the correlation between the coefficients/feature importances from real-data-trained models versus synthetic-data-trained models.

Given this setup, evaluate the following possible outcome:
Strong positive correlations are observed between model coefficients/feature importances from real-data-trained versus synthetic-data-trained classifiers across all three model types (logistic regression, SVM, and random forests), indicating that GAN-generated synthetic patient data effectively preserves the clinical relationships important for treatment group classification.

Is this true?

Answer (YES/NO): YES